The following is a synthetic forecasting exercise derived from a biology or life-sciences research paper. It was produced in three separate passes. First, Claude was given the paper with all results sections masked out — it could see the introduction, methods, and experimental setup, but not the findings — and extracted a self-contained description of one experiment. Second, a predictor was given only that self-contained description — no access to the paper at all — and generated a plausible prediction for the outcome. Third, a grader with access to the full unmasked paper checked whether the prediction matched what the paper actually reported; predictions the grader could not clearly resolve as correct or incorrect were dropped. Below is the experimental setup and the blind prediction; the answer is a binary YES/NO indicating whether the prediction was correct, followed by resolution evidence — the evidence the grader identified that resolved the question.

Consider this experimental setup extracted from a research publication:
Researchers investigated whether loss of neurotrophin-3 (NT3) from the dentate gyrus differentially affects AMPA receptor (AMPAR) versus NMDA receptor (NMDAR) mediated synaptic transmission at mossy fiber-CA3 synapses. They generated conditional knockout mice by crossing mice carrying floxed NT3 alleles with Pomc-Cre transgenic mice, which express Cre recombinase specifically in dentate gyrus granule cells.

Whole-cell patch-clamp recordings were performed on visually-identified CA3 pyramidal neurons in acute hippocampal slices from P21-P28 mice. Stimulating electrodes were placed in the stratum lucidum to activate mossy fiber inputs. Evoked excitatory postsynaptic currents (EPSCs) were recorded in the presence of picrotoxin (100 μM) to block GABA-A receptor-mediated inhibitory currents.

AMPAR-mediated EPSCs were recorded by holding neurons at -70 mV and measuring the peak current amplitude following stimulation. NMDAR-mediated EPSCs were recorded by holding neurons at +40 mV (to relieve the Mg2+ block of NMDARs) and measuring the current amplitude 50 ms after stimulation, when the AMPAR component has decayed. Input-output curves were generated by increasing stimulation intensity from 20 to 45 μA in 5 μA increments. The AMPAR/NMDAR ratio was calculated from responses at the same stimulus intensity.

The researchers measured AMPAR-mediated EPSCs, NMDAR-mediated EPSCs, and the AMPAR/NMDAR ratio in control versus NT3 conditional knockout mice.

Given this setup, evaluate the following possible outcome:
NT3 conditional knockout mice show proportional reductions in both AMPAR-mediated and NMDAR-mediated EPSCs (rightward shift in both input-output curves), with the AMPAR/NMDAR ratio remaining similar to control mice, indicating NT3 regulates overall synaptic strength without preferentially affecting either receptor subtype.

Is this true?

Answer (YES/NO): NO